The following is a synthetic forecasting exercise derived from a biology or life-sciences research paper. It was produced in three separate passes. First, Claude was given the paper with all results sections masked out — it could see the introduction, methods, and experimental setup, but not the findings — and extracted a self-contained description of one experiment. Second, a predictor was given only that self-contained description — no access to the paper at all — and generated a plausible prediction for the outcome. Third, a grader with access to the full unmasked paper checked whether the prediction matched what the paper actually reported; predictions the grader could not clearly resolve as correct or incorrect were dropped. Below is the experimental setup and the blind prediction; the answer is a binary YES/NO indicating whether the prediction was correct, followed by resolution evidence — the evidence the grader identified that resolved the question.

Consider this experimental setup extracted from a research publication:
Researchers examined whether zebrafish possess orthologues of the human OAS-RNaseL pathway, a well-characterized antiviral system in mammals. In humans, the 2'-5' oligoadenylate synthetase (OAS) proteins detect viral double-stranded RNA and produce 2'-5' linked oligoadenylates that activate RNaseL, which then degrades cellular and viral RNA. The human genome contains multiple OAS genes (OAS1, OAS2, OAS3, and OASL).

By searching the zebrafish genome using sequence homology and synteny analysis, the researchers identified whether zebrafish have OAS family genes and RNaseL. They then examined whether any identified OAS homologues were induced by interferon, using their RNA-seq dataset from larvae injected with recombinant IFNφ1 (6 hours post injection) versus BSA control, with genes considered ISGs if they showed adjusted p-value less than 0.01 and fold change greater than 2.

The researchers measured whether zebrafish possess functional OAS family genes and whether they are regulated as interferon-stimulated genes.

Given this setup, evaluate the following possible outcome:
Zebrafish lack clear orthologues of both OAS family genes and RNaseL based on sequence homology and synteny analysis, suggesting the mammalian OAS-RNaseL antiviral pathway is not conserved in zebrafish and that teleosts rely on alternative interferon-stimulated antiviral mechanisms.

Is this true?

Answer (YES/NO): YES